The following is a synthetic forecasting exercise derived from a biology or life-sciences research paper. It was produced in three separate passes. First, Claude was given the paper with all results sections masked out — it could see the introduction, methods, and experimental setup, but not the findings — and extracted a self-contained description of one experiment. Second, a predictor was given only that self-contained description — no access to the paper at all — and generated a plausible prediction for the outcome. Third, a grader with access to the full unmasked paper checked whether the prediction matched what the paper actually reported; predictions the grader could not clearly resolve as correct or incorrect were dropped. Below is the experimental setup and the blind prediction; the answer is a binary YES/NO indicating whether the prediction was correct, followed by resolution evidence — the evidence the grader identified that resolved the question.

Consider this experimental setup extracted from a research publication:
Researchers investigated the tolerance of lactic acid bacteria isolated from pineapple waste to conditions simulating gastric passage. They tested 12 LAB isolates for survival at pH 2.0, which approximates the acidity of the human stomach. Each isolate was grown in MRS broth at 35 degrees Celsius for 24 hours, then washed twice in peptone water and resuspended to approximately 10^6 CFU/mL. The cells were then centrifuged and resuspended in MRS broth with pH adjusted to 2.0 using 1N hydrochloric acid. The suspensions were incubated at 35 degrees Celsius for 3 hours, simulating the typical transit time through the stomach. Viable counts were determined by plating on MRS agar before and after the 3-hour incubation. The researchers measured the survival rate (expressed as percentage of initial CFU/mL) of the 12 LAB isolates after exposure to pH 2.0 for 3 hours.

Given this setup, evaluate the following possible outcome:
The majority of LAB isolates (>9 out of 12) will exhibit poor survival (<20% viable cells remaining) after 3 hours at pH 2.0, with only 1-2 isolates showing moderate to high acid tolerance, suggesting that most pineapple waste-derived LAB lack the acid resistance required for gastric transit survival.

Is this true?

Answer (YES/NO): NO